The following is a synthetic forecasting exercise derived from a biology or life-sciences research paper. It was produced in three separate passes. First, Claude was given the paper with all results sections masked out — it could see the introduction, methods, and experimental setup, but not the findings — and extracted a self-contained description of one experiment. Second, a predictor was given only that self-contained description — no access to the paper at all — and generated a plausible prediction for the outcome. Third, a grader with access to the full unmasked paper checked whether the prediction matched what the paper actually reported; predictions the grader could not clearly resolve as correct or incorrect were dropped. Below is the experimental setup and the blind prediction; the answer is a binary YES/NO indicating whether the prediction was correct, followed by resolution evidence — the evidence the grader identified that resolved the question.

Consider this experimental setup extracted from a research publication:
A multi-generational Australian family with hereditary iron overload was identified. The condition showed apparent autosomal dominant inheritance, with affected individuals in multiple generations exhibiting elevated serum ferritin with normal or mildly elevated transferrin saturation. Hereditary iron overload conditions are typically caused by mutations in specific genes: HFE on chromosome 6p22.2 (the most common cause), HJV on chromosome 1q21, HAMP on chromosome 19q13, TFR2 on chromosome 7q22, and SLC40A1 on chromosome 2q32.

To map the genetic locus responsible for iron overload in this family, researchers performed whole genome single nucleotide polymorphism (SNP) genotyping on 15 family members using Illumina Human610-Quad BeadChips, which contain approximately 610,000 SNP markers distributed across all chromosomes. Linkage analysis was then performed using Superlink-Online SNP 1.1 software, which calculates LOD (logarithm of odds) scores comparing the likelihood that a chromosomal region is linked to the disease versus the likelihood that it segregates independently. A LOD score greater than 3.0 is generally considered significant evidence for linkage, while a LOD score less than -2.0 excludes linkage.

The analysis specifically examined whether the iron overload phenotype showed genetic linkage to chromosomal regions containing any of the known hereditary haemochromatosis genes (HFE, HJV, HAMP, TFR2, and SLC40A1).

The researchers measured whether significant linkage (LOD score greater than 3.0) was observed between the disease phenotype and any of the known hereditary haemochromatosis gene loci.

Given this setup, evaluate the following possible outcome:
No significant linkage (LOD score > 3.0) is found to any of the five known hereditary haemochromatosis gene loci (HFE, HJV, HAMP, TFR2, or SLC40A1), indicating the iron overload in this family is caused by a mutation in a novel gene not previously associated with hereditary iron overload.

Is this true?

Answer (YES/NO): YES